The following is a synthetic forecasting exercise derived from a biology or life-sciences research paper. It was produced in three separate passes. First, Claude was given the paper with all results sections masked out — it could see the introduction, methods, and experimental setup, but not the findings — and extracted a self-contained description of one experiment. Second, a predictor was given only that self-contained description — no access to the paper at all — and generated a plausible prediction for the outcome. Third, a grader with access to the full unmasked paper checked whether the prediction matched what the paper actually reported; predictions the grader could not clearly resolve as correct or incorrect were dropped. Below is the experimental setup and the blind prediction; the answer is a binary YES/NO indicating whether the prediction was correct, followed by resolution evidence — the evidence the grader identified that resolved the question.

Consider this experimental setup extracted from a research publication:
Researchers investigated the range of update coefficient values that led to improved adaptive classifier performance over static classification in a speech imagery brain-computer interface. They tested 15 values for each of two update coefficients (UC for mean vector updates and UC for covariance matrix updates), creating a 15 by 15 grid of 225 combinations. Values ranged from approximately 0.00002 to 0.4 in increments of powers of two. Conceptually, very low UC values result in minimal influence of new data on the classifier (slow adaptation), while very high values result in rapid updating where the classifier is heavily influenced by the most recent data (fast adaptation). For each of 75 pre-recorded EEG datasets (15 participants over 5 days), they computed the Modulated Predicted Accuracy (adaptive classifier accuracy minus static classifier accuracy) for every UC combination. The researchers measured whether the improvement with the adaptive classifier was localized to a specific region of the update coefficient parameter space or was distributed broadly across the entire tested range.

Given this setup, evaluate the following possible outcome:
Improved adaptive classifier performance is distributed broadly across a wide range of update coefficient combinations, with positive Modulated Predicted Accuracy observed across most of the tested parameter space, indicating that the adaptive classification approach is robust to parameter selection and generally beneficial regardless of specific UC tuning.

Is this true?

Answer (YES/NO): NO